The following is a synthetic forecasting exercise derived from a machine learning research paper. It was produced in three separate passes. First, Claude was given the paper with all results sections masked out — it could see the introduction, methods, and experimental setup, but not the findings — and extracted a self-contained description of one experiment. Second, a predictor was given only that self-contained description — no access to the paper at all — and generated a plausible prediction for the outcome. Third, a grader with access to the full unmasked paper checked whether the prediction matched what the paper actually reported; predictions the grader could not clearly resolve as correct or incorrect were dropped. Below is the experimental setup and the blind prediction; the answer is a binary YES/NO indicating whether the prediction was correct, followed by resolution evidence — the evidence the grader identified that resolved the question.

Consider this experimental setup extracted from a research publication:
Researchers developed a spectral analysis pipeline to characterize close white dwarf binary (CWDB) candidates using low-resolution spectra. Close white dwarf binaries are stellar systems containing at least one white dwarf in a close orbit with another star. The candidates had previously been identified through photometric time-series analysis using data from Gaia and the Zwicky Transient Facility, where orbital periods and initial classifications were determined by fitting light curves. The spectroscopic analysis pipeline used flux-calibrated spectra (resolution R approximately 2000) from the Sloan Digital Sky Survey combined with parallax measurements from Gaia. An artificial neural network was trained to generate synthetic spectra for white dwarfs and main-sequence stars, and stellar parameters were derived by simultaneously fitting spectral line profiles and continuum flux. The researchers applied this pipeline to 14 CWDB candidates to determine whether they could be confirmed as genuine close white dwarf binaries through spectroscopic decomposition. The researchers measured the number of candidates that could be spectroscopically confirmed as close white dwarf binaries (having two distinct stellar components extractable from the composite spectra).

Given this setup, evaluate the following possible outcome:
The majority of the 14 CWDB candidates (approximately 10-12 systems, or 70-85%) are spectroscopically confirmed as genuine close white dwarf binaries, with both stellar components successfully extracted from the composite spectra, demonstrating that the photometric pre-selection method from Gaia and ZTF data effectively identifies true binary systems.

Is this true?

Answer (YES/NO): NO